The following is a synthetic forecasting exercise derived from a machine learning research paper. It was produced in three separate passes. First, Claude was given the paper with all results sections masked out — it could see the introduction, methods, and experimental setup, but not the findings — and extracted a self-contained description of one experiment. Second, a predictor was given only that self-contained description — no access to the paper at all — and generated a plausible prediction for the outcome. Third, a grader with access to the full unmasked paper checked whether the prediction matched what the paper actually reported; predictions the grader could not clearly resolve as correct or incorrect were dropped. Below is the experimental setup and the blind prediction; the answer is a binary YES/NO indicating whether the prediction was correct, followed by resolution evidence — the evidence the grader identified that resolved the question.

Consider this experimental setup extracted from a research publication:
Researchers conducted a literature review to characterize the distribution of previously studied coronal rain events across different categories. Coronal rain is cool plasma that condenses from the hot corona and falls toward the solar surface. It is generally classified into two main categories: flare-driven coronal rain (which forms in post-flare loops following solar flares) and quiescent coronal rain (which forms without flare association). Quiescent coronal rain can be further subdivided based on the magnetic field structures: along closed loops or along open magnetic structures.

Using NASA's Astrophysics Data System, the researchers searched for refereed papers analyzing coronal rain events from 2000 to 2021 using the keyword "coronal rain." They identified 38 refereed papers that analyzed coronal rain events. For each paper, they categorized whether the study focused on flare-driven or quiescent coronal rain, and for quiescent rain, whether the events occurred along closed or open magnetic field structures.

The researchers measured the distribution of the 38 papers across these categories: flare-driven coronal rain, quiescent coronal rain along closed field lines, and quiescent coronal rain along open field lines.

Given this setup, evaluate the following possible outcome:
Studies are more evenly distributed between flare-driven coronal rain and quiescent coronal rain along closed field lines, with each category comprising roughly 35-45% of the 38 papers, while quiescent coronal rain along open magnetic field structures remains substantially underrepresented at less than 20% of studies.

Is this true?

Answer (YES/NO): NO